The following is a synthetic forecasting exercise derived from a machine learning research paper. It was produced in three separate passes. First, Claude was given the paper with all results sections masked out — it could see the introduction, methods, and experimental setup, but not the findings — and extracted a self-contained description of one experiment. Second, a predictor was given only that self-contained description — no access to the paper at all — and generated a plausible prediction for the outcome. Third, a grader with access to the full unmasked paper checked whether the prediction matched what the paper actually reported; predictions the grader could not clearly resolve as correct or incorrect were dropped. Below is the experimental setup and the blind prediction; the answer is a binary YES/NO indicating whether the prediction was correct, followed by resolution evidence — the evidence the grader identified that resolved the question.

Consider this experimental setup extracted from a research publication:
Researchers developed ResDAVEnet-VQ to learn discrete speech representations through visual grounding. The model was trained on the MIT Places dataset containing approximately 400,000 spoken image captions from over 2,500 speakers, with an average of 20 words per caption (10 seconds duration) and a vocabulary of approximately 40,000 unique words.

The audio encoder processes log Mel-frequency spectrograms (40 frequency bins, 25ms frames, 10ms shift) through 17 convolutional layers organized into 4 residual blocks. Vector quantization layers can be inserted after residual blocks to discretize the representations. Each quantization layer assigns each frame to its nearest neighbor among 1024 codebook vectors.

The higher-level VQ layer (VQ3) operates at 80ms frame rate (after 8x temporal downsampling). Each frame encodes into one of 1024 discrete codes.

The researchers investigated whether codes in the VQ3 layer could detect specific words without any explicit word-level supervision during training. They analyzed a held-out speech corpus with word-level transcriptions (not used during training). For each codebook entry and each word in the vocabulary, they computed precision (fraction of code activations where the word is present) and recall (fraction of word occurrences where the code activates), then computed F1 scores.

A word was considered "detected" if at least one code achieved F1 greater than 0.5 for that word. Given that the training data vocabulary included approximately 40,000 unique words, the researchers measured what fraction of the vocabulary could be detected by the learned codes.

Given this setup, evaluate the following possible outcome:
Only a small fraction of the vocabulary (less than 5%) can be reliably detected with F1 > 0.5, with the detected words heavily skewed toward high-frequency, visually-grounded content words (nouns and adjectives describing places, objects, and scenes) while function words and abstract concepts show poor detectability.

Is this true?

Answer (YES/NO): YES